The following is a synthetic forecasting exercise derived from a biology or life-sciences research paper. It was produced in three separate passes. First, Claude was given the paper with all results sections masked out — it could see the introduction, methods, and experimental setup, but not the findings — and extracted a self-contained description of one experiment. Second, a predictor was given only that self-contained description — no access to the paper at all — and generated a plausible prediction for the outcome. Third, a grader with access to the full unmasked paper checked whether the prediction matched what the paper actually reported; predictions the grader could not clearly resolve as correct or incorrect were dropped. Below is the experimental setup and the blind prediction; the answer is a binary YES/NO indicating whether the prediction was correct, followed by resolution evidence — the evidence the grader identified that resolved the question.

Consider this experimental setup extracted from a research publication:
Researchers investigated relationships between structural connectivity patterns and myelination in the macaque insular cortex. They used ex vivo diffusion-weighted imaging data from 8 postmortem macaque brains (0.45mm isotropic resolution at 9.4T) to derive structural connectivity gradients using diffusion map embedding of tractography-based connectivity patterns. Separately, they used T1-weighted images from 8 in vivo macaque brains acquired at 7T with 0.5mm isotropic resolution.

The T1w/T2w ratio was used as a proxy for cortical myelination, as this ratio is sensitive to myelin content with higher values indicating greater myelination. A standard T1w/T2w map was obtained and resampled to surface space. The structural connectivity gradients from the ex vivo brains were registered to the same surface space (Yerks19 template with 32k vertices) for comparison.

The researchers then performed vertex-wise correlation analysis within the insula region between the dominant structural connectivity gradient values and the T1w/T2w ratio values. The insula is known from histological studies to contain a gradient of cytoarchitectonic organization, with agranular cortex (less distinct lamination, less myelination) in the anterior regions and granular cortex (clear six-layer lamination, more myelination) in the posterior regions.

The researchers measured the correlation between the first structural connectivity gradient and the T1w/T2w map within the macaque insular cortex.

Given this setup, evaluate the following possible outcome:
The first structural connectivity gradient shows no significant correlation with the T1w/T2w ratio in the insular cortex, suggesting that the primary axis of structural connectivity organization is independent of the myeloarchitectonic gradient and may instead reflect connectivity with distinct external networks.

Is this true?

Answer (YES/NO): NO